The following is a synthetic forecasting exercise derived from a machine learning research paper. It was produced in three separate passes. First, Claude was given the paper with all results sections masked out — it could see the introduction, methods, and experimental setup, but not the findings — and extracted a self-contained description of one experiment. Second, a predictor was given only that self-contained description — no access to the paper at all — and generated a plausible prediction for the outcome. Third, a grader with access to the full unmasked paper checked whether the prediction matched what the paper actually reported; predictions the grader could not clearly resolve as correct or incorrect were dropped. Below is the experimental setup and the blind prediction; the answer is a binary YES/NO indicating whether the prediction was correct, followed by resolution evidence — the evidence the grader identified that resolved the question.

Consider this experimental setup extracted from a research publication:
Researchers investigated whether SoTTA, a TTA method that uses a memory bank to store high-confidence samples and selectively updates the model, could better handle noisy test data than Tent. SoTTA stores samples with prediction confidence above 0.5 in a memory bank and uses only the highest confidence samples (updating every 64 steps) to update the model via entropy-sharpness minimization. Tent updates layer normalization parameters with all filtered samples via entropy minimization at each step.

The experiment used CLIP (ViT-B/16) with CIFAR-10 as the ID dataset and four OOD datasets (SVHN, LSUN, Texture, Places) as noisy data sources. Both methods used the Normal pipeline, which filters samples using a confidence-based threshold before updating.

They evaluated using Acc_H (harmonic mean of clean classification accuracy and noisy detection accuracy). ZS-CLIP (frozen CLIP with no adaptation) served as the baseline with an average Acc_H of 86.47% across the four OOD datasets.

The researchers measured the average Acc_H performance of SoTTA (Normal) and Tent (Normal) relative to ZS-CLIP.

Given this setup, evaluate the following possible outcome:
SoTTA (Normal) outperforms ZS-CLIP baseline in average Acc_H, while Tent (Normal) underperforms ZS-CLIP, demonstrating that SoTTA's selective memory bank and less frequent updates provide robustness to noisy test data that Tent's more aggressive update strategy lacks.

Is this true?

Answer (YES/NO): YES